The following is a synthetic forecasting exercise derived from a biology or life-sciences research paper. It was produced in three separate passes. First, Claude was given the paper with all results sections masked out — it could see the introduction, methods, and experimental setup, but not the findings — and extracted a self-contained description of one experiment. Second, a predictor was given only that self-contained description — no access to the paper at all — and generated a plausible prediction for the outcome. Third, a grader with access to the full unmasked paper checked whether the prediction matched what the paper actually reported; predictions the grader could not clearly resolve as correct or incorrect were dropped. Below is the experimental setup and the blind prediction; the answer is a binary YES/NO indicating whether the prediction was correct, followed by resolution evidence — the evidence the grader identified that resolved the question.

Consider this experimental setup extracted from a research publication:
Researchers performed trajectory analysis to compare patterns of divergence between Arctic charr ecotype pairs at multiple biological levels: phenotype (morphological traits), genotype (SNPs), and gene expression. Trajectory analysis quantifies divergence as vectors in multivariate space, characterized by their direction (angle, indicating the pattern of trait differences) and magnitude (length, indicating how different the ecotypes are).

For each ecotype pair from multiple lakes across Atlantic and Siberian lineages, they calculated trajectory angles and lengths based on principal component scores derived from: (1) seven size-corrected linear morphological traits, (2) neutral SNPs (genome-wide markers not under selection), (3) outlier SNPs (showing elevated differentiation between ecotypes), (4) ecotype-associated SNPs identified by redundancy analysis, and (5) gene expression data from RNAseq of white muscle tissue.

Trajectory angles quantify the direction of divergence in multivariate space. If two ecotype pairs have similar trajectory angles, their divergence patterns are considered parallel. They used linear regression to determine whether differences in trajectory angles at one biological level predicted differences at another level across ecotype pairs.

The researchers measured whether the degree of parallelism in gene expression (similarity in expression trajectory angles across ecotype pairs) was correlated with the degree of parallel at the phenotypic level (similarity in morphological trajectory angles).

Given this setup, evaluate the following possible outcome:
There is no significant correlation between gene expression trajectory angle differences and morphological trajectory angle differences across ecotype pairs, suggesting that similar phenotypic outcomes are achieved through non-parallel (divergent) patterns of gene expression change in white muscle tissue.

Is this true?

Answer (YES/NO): NO